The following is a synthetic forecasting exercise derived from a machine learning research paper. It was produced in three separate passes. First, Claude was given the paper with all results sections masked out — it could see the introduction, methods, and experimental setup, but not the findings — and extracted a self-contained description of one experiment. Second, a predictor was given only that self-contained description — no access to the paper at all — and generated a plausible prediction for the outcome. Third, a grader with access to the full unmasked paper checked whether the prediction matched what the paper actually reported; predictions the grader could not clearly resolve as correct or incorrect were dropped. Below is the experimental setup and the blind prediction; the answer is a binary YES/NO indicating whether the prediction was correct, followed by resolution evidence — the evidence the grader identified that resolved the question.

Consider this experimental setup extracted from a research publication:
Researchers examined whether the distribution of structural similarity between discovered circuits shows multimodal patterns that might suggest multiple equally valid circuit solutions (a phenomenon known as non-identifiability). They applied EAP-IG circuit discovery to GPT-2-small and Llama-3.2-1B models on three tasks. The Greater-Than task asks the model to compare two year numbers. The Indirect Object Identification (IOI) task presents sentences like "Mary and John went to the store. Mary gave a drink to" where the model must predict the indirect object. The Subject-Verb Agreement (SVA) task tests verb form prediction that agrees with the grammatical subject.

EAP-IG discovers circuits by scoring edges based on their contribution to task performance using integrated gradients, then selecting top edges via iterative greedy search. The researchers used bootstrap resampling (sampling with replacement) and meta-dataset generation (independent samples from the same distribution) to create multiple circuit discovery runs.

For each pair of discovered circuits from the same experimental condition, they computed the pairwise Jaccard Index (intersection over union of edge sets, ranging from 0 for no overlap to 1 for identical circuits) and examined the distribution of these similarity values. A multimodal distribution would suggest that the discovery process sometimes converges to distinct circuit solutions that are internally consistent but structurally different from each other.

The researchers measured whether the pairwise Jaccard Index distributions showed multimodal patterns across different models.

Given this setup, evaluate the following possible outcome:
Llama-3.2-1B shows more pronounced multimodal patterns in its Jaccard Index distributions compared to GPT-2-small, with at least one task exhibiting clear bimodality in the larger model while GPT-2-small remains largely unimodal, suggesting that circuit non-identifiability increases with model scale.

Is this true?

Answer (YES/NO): NO